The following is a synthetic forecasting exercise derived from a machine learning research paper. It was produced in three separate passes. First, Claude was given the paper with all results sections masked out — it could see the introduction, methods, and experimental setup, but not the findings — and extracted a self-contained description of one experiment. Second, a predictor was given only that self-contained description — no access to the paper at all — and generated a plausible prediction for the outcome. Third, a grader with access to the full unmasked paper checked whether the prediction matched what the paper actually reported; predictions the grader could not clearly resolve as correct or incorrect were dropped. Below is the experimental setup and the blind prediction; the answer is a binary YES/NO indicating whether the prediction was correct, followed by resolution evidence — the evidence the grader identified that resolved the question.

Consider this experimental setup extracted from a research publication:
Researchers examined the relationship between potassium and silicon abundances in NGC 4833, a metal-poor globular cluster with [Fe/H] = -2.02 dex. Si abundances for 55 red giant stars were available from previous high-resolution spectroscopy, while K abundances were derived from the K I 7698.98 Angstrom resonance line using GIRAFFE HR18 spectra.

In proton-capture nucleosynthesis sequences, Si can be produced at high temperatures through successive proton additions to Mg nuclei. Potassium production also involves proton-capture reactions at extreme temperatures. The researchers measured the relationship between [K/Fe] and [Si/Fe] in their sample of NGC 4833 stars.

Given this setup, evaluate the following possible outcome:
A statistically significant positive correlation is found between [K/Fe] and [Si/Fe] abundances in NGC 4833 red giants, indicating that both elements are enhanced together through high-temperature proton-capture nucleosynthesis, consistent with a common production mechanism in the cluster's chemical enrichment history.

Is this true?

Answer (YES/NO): NO